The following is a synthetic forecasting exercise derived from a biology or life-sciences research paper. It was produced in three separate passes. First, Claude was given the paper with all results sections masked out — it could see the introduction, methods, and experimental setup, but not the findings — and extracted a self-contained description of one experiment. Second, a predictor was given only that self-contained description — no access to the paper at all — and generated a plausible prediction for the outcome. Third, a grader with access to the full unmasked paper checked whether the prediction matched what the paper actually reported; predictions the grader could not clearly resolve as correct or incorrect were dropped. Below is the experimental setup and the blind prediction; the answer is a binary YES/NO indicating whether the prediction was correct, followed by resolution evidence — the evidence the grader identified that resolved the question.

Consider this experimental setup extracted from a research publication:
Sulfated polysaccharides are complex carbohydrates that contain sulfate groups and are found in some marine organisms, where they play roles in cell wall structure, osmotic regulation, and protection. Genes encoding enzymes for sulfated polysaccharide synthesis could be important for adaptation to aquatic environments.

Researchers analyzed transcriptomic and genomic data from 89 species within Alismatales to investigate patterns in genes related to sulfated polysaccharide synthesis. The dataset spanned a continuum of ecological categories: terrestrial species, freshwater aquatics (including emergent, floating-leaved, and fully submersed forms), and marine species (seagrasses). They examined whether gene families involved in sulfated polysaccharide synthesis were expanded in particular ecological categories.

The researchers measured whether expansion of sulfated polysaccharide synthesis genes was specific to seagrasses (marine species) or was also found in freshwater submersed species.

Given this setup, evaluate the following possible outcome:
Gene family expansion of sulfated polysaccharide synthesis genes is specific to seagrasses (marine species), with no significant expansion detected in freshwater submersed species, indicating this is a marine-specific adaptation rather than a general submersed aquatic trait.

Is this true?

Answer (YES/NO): NO